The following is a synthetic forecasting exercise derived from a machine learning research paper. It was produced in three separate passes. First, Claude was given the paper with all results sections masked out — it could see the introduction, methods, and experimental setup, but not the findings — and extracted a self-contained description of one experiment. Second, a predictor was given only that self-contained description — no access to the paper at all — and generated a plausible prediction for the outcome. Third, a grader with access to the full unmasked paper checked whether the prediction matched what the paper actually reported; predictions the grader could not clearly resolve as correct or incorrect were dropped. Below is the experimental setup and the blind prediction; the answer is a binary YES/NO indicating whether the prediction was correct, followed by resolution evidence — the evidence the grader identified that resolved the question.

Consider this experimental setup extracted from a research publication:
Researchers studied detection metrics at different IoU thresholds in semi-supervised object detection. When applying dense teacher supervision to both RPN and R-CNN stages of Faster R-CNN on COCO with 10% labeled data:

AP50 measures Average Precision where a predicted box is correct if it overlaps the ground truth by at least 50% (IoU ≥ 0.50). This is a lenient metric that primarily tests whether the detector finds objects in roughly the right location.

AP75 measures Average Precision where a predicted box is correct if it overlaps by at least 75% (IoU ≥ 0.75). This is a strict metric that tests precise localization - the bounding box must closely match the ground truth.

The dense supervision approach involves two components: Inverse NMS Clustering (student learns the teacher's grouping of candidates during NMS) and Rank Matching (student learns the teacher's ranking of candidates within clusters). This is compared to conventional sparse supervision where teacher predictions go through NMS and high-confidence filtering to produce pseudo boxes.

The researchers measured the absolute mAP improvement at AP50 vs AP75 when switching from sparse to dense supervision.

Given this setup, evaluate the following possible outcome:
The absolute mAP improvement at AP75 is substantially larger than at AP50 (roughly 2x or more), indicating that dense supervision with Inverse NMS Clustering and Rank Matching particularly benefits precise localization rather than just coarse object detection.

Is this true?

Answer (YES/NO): NO